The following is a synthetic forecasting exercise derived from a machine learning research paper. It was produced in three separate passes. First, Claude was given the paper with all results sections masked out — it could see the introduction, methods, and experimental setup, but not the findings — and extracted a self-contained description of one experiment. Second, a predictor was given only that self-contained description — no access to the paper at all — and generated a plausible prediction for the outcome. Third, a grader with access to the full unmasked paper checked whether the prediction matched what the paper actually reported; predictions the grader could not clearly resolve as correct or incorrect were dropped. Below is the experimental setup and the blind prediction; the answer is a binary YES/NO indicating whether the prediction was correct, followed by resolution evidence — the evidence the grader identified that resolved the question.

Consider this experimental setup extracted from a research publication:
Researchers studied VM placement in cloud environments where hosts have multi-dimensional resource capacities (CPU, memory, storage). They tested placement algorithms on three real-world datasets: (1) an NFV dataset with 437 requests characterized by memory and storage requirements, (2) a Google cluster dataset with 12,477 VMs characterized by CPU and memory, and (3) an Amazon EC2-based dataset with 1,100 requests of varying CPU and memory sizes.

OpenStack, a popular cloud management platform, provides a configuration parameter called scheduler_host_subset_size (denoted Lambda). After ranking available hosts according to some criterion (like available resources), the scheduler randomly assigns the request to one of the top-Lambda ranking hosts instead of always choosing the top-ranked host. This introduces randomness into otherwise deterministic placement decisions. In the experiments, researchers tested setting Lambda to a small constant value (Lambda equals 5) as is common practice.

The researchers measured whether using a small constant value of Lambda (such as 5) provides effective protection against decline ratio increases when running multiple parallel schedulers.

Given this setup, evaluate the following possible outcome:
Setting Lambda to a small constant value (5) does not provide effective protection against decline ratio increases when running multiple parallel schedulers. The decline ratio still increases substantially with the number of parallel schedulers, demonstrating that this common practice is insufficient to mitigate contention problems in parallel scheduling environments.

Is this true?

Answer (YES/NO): YES